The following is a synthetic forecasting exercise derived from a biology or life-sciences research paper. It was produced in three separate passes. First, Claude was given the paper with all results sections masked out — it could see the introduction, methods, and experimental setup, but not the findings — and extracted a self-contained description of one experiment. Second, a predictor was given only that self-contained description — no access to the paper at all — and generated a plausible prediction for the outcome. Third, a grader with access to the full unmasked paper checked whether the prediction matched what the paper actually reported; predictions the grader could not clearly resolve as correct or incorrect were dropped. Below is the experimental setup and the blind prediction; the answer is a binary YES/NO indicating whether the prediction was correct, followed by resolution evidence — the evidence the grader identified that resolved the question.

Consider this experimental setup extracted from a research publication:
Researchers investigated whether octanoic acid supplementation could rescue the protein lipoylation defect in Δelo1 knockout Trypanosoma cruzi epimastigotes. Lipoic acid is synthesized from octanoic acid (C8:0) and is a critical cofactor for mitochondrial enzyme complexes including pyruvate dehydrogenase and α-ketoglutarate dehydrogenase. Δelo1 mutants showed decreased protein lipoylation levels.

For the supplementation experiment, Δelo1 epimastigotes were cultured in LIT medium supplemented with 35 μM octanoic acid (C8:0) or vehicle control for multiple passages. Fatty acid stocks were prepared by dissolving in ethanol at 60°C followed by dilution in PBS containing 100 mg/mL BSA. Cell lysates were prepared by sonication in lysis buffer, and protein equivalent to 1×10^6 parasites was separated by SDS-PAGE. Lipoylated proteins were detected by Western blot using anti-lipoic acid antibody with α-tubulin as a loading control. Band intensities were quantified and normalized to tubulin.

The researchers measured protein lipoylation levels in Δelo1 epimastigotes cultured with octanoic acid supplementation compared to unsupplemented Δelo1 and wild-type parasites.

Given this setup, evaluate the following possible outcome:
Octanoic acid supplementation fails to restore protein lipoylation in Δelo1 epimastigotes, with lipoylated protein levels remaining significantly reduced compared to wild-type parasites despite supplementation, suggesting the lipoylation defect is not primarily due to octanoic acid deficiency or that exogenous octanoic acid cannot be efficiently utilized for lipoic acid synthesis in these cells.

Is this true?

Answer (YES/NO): NO